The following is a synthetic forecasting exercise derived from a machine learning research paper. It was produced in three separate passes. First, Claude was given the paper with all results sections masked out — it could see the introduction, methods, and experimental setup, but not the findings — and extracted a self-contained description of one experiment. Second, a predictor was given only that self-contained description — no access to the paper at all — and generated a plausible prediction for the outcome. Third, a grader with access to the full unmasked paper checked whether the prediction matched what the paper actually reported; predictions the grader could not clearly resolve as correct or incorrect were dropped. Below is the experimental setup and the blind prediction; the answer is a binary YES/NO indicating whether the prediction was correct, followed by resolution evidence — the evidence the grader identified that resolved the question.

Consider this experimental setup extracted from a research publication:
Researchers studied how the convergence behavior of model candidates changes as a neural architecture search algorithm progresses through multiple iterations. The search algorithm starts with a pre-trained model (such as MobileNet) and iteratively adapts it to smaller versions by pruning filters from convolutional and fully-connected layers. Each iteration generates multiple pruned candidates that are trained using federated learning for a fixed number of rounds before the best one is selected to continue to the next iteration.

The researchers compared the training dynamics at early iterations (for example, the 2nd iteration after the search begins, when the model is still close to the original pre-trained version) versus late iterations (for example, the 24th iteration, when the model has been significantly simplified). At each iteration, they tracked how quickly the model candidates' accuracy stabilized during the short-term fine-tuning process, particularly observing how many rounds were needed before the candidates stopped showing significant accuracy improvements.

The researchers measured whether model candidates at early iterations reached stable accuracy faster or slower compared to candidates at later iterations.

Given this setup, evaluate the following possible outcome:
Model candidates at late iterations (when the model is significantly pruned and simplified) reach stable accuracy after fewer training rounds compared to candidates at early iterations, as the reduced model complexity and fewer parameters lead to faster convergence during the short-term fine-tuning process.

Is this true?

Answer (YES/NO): NO